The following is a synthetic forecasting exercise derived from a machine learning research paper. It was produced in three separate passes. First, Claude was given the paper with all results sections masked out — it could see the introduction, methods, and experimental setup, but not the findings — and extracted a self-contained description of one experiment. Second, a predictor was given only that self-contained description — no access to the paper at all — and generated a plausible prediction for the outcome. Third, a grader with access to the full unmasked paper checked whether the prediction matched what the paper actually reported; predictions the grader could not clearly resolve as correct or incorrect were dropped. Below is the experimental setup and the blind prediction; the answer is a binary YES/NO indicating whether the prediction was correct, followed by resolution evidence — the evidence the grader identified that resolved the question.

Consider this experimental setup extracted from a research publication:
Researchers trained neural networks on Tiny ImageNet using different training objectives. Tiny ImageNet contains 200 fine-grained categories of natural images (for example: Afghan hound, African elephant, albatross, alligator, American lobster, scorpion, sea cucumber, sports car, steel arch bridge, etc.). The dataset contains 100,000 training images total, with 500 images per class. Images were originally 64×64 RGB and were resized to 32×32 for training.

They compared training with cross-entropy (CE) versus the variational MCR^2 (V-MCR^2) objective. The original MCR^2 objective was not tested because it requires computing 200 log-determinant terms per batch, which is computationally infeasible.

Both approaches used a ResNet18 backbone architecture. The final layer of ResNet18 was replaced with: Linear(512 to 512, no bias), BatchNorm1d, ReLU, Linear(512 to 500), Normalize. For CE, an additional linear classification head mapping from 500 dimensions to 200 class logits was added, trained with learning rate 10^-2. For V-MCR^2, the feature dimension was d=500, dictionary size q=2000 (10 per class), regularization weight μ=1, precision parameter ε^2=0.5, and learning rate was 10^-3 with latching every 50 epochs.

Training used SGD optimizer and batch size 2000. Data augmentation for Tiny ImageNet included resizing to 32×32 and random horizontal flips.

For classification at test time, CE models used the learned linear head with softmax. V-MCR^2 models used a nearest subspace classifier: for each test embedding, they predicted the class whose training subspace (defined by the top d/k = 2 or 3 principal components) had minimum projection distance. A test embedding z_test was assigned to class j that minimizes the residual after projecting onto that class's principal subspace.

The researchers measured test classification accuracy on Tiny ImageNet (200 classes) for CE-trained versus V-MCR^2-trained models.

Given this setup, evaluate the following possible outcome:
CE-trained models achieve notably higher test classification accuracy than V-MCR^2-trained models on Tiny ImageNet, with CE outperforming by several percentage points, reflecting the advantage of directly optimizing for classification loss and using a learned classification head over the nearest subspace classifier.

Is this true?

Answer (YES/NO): NO